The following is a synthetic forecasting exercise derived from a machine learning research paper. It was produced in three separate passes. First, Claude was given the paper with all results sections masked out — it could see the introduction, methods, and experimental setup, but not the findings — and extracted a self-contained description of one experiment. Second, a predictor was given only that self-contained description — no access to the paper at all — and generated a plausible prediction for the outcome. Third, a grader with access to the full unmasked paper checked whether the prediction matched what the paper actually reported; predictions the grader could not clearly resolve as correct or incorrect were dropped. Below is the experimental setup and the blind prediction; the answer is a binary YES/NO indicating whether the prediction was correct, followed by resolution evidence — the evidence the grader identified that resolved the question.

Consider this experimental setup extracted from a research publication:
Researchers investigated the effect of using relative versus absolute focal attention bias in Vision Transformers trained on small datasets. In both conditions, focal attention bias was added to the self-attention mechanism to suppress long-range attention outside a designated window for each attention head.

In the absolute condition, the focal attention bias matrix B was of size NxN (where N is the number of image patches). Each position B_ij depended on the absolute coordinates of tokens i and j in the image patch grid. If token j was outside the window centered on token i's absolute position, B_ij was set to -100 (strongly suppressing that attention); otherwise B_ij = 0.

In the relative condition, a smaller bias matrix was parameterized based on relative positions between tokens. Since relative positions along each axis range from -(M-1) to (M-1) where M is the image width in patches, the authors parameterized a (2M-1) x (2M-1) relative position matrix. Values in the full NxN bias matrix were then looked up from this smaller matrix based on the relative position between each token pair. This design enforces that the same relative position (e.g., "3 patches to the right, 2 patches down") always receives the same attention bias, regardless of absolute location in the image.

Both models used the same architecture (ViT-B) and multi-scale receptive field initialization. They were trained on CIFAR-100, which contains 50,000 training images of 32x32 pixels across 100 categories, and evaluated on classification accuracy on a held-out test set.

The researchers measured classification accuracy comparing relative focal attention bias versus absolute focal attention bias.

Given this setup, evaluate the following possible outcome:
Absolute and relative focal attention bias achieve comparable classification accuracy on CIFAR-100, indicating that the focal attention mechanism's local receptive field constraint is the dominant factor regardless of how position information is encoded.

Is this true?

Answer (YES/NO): NO